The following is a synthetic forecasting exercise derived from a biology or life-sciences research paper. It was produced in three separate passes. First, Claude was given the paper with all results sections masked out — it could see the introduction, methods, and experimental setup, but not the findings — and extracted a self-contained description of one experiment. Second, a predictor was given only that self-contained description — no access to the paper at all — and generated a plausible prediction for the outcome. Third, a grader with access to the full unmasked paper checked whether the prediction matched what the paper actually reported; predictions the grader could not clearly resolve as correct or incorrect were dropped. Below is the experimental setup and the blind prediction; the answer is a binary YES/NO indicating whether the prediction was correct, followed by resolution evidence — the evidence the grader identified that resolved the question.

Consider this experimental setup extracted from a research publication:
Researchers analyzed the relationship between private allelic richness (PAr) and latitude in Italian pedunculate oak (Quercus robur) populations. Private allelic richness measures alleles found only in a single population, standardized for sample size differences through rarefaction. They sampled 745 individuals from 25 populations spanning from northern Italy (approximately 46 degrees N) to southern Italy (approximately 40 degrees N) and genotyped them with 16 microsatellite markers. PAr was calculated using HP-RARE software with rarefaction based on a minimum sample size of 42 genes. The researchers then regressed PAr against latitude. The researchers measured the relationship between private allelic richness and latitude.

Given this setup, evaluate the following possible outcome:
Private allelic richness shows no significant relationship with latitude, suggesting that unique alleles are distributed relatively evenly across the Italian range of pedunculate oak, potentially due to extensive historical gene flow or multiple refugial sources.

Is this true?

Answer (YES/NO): NO